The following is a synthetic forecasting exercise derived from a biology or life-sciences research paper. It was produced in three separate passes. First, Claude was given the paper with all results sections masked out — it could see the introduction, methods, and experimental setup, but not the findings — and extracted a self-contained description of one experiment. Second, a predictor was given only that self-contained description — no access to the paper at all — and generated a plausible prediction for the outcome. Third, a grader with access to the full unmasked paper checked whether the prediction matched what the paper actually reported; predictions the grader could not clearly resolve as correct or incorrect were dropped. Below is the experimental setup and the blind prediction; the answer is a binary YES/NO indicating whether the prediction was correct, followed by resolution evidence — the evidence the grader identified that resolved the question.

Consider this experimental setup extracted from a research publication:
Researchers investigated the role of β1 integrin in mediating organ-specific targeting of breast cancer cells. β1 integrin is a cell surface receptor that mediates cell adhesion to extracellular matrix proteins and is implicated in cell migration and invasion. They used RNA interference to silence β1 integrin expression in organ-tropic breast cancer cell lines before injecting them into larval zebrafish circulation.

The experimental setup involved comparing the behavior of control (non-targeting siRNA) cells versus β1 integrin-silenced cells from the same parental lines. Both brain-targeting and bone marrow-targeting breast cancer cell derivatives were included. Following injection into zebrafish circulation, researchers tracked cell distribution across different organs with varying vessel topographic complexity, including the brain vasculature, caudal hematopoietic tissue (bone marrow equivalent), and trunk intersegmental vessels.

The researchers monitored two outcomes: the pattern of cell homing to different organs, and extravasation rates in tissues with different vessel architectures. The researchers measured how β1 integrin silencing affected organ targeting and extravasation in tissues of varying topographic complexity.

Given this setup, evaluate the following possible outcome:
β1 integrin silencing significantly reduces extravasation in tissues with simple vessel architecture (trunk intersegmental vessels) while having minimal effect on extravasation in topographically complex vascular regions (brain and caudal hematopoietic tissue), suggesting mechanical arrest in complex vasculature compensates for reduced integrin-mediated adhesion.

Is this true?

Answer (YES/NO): NO